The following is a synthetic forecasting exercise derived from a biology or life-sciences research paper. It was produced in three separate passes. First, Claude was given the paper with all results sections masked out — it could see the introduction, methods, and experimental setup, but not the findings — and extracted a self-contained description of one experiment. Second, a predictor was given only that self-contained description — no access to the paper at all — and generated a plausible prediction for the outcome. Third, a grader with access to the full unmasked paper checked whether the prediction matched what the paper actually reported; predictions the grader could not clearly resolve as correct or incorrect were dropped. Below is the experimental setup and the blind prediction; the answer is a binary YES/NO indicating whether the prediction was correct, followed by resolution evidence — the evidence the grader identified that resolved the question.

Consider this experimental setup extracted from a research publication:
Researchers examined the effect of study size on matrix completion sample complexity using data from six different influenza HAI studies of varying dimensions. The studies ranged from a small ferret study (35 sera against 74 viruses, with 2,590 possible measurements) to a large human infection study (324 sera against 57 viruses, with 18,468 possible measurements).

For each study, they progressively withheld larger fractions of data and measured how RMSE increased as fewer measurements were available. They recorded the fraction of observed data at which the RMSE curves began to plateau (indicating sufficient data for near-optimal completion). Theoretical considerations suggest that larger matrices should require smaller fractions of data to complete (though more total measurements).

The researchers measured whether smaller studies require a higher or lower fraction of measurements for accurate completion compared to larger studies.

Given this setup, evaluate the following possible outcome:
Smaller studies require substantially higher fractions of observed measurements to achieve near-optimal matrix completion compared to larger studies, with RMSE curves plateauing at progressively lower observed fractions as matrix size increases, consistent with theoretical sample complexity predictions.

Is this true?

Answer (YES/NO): YES